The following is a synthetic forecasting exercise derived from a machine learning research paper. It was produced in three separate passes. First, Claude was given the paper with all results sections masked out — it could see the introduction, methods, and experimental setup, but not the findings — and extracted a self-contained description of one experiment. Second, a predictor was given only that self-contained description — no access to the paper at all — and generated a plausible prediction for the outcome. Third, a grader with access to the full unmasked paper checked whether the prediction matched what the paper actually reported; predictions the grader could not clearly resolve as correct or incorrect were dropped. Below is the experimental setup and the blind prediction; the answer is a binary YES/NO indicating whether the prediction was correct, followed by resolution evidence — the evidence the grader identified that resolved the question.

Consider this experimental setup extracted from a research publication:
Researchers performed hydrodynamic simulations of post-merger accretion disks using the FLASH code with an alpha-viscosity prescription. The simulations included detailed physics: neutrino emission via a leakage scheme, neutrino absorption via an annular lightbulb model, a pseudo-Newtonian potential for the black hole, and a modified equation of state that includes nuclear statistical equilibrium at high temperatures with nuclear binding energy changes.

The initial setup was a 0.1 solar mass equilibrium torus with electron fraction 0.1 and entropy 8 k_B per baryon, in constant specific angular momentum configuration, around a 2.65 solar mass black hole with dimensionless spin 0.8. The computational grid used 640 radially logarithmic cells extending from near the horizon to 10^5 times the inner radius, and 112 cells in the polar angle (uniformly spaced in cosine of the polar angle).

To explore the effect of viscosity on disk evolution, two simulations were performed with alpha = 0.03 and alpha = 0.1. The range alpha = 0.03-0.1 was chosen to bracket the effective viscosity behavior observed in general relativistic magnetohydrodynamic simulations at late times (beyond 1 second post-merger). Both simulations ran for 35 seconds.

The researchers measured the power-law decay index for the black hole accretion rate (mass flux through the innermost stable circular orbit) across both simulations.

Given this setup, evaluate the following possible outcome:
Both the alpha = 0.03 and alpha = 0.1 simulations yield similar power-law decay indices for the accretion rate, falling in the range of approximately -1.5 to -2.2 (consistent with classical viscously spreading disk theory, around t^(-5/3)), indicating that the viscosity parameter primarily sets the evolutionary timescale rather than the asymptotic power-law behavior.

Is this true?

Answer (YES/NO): NO